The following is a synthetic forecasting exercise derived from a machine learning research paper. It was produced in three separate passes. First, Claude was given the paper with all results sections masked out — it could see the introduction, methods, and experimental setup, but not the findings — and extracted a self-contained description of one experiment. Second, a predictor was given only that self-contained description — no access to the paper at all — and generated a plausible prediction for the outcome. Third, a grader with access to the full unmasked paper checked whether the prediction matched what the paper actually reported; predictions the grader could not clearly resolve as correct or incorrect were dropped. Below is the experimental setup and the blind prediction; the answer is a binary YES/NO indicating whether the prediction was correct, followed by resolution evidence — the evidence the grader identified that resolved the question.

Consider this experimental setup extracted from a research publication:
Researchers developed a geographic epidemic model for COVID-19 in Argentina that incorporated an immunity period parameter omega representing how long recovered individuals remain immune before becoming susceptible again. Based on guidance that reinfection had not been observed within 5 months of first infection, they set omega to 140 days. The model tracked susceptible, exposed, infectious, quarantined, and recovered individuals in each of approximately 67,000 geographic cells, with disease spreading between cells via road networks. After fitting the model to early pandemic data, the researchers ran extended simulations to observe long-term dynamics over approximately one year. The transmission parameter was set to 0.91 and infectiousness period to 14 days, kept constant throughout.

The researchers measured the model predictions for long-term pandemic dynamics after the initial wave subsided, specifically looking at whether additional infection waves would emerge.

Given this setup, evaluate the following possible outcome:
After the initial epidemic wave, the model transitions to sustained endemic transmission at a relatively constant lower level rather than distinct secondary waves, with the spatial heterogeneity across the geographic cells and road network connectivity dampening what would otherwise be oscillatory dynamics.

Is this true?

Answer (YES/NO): NO